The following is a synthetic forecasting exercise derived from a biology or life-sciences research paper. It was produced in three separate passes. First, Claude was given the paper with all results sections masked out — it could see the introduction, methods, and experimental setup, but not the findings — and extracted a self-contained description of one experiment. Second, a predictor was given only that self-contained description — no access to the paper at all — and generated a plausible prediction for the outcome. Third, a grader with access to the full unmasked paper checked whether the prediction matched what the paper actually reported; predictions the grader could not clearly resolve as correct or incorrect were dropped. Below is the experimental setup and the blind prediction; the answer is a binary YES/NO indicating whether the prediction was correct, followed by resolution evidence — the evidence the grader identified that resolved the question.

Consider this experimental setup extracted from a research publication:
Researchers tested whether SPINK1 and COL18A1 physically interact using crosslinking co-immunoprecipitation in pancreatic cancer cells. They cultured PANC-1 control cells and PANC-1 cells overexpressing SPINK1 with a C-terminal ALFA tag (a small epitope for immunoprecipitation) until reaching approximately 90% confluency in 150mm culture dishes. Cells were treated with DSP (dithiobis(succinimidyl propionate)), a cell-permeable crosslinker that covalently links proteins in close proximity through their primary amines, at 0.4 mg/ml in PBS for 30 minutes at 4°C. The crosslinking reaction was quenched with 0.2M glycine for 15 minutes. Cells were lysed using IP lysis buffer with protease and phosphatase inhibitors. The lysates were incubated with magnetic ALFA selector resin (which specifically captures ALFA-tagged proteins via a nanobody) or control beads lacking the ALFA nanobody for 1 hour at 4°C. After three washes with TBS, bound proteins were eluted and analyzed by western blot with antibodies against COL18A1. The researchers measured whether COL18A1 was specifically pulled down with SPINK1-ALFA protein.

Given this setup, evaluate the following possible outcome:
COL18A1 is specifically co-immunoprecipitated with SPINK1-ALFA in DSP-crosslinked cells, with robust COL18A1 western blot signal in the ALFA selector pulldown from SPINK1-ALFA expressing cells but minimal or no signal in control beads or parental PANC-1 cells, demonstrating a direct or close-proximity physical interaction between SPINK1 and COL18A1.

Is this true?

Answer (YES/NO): YES